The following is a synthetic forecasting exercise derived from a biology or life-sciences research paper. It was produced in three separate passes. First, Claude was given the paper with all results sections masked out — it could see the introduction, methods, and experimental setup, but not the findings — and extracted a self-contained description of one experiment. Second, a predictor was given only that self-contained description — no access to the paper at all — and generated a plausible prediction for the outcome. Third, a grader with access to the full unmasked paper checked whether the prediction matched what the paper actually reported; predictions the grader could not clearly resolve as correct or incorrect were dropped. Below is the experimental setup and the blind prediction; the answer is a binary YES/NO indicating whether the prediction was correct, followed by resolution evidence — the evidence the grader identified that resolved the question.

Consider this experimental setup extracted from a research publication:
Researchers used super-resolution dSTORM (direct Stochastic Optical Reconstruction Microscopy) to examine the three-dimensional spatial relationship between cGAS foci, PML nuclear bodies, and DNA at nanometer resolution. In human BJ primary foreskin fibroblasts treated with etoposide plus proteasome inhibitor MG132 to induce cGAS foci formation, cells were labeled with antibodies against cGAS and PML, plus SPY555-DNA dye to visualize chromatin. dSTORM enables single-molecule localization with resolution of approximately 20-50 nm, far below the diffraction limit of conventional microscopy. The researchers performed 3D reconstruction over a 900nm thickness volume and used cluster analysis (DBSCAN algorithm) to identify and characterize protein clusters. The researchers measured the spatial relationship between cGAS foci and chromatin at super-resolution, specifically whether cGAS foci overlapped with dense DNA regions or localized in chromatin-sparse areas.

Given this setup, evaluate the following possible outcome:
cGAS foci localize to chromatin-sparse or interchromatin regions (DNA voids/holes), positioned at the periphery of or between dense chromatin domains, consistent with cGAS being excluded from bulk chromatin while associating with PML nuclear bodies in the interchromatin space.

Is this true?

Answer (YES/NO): YES